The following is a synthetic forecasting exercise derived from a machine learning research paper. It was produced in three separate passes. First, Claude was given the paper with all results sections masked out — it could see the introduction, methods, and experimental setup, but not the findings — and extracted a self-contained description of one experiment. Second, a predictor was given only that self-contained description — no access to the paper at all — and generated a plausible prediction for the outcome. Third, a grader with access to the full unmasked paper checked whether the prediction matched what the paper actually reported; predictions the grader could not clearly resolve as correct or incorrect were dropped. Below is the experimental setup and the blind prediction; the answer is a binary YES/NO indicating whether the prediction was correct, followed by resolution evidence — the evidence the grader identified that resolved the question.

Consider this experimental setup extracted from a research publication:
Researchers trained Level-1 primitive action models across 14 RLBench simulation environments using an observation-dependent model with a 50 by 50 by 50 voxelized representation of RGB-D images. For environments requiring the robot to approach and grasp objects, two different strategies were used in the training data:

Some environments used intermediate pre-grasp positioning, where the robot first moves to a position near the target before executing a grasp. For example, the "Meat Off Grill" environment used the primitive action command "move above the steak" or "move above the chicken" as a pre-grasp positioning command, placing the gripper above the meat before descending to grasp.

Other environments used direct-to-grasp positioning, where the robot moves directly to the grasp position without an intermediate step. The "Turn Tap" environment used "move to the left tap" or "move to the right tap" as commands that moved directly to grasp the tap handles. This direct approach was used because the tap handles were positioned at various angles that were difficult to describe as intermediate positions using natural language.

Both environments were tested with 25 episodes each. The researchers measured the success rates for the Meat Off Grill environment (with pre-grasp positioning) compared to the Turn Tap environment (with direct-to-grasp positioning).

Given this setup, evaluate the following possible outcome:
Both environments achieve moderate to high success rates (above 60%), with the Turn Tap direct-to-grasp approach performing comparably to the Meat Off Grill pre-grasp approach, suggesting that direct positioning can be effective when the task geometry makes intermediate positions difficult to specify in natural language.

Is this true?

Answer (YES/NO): NO